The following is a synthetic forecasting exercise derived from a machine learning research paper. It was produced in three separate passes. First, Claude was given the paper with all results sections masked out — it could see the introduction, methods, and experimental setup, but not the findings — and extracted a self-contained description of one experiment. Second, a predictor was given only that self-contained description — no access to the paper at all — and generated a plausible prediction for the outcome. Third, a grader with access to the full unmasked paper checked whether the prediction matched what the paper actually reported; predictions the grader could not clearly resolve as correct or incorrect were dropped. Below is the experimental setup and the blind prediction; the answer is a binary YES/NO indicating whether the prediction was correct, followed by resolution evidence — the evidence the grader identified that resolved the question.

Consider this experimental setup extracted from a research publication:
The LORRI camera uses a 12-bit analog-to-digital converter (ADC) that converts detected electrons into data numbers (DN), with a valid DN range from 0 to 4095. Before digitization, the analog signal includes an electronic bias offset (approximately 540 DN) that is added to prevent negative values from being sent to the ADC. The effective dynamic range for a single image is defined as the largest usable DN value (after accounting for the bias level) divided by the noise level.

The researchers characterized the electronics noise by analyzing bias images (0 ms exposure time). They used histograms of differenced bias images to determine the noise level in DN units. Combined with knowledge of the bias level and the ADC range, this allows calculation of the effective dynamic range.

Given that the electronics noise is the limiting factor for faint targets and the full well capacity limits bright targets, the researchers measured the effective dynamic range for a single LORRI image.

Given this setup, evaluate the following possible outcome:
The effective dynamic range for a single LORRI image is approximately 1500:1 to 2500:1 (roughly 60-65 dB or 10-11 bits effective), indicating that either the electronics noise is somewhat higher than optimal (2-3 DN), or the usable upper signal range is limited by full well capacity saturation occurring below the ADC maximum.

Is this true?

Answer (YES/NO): NO